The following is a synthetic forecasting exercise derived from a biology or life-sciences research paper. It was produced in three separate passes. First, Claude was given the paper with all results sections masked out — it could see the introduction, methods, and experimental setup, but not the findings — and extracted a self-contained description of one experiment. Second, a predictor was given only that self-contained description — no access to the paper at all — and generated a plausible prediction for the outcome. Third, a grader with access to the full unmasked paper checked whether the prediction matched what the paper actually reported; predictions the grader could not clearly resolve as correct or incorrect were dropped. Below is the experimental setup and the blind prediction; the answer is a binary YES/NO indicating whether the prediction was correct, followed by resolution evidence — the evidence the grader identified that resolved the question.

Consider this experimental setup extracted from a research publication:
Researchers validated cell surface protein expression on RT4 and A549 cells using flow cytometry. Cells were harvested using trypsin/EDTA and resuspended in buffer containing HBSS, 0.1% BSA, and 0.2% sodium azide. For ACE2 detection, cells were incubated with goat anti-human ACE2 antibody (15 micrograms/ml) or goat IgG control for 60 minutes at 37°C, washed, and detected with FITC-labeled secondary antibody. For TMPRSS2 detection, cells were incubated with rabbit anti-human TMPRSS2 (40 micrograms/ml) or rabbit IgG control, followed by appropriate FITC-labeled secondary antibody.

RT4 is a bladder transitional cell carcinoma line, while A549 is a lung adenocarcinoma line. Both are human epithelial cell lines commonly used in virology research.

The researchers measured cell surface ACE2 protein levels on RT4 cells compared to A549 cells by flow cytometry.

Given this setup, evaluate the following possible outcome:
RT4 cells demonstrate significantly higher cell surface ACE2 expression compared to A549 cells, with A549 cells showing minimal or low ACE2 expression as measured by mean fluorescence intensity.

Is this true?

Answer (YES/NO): NO